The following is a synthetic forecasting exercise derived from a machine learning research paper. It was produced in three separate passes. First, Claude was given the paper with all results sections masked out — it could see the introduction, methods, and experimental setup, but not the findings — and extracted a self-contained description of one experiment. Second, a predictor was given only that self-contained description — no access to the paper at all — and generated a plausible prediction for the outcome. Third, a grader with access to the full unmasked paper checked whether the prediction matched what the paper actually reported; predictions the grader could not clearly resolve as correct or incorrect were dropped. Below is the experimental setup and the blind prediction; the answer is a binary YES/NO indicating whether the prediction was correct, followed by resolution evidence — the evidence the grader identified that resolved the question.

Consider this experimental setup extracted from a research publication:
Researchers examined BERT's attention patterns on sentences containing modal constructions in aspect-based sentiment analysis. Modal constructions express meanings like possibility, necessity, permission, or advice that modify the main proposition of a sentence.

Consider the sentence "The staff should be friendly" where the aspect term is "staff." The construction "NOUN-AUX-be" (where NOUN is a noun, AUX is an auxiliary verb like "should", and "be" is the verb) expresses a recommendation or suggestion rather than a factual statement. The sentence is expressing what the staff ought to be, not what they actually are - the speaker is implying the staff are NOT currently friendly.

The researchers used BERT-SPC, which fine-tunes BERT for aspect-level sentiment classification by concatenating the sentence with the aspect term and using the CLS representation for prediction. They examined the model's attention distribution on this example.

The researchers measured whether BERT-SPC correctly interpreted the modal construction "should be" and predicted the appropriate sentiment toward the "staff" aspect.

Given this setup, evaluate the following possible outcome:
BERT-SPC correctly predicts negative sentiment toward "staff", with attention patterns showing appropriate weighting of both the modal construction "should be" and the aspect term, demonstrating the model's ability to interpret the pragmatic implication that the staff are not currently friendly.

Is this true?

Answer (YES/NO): NO